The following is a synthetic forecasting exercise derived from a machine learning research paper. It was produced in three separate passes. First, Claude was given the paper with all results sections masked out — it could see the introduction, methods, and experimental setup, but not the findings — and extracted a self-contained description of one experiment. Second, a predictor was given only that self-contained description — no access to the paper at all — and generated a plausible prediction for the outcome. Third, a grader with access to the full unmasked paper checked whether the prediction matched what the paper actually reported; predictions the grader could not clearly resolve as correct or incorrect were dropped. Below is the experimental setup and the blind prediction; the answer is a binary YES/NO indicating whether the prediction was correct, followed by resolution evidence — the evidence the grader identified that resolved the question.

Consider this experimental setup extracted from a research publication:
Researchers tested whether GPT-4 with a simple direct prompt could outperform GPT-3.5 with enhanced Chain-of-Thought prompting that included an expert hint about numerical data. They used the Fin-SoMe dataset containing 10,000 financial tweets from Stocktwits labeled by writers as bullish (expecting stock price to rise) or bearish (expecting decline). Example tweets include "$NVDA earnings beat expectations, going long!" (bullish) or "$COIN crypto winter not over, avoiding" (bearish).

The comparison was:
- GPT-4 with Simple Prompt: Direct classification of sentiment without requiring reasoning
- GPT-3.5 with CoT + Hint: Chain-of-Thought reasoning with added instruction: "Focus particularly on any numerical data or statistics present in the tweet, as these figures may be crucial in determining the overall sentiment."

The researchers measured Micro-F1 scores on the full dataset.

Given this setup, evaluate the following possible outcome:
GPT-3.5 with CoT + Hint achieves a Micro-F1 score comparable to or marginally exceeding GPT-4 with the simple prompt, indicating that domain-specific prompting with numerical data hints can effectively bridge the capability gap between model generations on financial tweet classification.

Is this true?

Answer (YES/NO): YES